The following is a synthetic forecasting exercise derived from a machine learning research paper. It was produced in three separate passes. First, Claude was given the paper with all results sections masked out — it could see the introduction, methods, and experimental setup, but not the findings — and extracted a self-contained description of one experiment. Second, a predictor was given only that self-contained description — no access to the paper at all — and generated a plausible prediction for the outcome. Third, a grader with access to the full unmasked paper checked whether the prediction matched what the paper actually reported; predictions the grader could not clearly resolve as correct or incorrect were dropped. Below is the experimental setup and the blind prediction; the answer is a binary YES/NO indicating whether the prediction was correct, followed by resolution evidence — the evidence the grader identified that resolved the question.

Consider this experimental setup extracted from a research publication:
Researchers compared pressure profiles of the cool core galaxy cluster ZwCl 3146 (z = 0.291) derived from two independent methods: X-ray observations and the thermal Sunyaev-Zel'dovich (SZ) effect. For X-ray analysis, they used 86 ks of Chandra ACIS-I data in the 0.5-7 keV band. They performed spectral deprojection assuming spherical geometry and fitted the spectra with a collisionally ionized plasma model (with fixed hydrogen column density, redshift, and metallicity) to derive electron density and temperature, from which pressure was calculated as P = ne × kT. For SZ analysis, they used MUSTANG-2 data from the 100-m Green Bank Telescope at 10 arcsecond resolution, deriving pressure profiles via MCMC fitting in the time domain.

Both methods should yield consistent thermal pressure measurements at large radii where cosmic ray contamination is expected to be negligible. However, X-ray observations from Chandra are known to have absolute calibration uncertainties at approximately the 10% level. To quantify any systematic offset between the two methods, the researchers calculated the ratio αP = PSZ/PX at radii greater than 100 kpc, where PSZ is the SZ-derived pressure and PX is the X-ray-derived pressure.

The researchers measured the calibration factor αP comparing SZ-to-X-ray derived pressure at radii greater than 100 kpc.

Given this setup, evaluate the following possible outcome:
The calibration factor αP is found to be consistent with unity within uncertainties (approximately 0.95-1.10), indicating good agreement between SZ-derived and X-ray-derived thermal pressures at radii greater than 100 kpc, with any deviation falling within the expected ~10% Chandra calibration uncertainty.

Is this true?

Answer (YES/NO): NO